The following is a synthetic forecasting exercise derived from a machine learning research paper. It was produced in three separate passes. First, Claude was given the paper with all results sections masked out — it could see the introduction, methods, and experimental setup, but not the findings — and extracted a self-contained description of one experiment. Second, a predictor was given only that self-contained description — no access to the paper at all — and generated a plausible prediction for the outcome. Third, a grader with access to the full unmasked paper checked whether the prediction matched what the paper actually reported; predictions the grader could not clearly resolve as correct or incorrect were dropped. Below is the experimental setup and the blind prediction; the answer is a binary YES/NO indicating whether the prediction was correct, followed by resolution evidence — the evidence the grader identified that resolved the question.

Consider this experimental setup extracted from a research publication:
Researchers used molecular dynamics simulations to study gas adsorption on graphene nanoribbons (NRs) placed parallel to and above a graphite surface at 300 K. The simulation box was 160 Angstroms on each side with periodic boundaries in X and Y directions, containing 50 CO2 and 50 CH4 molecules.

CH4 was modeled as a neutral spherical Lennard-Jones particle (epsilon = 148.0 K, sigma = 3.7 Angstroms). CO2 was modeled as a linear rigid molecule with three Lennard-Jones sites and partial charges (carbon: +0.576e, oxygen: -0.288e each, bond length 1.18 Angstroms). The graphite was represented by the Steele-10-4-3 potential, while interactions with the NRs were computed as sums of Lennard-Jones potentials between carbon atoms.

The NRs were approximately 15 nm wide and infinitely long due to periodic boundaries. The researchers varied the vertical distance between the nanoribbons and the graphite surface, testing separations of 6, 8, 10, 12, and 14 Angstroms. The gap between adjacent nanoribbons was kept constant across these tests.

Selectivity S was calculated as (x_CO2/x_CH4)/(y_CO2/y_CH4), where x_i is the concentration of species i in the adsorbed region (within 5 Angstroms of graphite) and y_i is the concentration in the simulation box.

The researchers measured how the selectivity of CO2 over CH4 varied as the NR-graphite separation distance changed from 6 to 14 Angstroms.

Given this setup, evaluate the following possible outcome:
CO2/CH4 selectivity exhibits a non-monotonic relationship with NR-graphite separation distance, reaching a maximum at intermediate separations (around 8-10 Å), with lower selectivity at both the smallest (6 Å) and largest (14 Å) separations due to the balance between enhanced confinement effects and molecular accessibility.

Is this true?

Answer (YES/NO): NO